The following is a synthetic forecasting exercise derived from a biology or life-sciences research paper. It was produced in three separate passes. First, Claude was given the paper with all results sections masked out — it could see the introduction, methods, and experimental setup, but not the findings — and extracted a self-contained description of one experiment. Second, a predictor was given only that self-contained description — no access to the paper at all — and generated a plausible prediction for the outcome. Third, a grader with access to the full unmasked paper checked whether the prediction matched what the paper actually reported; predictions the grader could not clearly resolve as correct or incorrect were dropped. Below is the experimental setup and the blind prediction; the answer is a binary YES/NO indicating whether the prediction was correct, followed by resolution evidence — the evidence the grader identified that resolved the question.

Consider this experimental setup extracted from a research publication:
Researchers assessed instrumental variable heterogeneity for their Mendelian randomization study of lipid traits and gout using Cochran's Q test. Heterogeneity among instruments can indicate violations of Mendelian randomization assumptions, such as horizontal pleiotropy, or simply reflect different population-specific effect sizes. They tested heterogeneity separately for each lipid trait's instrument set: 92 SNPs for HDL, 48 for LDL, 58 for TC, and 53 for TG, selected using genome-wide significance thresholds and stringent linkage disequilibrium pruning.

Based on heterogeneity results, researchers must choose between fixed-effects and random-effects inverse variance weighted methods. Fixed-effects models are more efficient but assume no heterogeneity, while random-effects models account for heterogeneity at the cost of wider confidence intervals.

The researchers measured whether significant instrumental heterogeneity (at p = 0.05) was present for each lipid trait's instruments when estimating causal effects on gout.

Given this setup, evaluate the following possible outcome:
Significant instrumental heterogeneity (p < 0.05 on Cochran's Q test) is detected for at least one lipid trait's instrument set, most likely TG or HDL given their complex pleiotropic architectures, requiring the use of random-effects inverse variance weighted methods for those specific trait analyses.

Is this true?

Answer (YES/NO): NO